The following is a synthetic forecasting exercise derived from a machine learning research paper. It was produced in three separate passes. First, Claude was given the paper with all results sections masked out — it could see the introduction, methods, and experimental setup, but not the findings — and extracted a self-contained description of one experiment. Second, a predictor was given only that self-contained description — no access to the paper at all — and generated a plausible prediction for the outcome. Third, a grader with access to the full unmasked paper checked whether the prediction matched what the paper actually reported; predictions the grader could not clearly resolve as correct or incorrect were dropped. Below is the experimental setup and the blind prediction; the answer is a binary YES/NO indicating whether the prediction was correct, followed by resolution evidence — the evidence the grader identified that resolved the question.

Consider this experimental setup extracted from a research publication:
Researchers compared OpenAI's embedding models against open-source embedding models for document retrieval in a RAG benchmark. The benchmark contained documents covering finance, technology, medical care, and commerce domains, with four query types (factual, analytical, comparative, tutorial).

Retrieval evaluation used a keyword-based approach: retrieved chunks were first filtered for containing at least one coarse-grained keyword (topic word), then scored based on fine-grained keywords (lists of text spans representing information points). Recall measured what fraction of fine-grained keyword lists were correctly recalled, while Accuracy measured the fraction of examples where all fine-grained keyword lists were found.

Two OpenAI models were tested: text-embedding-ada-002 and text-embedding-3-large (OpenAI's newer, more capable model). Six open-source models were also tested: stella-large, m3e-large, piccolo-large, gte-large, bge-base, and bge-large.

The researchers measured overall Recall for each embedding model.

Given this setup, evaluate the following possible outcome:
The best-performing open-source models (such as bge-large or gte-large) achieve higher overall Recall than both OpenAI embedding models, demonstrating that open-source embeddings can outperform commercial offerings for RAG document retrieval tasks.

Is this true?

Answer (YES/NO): YES